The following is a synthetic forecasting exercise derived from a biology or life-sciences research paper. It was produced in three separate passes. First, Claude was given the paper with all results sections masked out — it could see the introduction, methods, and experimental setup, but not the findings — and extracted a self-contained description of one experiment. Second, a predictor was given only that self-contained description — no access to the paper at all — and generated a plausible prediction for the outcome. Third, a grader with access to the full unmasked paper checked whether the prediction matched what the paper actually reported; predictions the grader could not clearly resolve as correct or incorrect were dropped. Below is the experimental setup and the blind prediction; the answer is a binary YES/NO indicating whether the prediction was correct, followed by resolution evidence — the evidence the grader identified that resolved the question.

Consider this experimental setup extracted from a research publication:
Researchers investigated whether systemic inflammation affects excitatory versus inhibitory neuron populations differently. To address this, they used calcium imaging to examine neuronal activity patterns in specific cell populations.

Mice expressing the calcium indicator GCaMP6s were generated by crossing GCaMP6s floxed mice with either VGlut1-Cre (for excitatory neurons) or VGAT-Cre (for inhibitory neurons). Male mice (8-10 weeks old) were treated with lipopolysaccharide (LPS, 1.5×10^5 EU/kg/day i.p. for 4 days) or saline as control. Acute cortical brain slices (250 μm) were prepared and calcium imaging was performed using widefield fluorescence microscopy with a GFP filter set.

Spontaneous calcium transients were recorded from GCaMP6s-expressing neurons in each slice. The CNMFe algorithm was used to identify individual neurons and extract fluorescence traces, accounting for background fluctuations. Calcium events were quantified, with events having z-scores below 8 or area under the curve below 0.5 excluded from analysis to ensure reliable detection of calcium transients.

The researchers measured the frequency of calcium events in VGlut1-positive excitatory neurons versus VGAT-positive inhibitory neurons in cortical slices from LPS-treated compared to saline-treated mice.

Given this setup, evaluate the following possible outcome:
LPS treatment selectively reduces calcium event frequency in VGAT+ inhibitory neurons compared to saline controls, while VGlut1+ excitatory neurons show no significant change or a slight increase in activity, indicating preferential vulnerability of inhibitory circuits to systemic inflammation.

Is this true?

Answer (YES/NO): NO